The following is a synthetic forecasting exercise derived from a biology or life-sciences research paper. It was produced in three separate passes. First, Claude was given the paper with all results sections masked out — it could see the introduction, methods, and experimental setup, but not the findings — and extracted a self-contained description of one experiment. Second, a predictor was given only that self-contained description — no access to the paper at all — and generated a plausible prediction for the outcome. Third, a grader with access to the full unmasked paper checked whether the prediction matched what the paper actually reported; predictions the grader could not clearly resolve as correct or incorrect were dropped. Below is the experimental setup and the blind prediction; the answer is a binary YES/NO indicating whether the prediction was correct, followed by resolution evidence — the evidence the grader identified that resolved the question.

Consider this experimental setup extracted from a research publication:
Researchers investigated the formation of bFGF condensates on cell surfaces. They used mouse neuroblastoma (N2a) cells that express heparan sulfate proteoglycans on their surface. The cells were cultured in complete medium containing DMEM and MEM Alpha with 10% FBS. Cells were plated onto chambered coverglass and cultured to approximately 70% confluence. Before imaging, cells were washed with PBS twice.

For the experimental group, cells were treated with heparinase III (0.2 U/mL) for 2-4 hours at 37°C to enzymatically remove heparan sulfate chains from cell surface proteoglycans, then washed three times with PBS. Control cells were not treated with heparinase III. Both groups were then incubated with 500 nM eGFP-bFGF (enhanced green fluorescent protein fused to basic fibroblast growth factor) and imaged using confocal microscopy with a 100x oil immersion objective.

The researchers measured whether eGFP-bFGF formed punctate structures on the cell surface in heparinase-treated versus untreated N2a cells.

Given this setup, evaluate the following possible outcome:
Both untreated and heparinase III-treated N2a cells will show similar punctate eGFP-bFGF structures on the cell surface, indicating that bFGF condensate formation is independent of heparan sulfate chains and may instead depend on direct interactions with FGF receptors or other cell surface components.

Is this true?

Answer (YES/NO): NO